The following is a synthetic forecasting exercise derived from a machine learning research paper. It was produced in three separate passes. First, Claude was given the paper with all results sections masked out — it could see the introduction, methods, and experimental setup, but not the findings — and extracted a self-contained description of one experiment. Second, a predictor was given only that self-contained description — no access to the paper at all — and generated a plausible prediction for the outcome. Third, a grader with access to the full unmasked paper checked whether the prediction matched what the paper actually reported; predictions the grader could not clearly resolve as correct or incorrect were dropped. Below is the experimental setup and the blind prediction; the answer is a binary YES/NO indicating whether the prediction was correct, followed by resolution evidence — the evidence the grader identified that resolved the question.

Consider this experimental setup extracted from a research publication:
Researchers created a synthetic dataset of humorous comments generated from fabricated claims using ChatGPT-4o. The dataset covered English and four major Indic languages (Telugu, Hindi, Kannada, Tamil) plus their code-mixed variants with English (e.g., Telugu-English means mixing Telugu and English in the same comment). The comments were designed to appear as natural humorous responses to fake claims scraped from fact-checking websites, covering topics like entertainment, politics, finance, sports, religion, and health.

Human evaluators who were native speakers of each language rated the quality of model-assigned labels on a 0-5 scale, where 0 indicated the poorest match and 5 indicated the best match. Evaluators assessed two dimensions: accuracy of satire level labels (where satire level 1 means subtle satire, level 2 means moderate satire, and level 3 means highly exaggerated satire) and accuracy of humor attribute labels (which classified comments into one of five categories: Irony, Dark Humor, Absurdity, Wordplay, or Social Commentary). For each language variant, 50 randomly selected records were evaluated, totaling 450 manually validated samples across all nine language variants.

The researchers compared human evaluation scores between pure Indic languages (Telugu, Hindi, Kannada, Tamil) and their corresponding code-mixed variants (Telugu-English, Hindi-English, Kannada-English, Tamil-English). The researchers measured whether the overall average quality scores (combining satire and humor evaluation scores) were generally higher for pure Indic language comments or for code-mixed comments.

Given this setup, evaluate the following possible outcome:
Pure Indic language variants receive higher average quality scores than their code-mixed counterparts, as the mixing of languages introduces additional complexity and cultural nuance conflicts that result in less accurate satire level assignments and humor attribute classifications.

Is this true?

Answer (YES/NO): NO